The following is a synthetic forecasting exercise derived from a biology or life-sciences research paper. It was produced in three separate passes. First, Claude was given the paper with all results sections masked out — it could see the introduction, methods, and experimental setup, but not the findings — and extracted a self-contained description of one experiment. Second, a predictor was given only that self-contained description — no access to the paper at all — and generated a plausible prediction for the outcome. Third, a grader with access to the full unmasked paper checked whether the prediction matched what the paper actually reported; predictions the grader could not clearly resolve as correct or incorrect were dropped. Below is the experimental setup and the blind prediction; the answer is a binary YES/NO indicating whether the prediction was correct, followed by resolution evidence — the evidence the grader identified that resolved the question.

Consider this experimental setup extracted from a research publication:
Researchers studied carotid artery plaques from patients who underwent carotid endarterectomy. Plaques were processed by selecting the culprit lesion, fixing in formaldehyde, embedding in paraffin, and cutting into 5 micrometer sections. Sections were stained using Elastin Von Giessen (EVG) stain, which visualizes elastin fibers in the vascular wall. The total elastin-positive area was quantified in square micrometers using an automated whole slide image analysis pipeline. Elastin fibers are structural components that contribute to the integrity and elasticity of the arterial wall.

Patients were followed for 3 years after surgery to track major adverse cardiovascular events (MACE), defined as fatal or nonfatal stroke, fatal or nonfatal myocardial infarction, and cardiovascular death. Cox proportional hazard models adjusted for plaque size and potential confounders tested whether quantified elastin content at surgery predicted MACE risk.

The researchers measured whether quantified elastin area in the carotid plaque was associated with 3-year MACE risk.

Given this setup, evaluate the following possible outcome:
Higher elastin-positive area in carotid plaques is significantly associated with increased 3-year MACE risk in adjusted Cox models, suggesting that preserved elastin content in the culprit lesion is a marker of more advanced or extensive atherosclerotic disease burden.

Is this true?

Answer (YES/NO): YES